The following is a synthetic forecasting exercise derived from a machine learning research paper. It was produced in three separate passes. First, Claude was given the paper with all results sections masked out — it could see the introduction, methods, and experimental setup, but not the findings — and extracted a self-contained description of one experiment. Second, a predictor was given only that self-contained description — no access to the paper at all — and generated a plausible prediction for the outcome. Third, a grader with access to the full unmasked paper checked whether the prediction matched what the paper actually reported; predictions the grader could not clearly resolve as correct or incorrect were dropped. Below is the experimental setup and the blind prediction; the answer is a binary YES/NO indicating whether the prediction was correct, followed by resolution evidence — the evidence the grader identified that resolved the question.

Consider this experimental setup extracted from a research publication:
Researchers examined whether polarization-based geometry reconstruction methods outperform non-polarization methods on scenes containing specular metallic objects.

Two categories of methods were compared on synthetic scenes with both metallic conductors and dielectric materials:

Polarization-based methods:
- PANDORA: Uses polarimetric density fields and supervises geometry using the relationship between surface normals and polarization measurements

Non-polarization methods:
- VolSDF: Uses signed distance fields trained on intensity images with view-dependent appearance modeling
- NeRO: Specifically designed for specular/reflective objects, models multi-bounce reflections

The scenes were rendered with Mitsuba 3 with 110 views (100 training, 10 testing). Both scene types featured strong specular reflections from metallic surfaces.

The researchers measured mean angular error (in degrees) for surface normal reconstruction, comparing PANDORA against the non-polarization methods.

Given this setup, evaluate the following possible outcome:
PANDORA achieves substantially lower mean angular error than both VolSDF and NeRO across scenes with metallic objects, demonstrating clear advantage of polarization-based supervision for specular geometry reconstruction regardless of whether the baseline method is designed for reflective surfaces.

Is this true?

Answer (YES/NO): NO